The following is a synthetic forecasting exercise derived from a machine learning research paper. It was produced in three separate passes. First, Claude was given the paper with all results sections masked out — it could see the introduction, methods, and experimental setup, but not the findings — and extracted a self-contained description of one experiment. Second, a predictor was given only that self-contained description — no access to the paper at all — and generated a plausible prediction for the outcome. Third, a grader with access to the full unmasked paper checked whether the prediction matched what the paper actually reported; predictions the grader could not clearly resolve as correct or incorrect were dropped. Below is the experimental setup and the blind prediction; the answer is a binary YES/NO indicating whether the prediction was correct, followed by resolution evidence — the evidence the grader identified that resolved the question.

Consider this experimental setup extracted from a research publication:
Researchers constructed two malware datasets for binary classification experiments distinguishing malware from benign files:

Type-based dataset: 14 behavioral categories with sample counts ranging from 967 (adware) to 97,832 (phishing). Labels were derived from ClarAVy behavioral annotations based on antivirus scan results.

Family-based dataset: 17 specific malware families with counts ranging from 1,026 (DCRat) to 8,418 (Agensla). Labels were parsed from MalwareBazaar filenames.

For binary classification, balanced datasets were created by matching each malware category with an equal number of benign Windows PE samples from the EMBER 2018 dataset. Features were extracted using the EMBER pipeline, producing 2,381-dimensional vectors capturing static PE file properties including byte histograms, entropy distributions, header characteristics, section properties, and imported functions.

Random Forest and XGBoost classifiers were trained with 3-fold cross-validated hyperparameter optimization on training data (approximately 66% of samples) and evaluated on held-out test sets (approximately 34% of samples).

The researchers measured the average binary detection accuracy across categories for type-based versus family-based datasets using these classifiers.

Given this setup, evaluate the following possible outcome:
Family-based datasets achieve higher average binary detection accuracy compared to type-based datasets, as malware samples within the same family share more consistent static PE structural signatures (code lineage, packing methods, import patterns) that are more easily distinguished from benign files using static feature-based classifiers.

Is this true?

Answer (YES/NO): YES